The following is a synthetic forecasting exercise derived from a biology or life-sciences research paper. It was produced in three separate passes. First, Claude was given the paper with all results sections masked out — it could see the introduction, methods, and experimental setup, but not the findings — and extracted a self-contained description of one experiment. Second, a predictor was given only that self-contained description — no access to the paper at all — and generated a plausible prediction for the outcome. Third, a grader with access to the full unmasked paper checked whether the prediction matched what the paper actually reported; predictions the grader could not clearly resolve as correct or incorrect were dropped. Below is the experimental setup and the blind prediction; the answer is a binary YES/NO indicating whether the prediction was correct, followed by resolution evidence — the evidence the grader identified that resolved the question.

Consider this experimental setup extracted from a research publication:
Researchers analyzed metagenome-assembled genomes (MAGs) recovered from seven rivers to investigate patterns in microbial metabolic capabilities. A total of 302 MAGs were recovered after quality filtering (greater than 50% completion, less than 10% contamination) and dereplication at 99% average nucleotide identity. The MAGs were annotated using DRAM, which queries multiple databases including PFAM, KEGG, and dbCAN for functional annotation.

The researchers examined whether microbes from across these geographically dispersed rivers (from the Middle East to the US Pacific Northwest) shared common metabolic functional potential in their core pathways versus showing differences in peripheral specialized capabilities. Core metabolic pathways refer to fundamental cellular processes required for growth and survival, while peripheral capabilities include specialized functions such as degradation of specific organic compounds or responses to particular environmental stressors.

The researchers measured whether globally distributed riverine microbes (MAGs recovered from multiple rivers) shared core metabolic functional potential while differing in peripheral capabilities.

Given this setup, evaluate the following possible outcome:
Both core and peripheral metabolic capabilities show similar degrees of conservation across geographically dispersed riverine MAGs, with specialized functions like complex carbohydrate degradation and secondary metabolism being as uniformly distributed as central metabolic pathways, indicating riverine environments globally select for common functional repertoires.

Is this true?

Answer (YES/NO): NO